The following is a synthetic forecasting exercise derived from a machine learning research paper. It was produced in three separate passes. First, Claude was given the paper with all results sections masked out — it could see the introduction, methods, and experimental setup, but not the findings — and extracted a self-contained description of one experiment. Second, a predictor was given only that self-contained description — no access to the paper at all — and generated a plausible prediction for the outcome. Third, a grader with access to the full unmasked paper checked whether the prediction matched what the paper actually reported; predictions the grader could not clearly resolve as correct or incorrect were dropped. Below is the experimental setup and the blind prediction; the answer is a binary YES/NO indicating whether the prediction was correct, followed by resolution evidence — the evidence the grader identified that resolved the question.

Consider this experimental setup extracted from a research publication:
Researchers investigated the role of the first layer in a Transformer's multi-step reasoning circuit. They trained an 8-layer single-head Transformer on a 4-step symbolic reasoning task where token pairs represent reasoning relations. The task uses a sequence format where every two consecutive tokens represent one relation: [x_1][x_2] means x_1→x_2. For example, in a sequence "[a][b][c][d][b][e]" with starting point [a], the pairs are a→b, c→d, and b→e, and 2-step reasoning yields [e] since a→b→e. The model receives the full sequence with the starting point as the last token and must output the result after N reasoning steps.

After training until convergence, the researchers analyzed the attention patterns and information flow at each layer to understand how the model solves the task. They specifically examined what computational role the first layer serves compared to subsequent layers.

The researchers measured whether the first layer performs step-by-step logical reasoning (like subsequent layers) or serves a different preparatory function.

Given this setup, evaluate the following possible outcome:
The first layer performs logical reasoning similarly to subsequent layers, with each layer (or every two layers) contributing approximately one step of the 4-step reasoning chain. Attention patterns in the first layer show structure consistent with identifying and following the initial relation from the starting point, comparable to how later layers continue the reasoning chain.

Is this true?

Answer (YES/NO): NO